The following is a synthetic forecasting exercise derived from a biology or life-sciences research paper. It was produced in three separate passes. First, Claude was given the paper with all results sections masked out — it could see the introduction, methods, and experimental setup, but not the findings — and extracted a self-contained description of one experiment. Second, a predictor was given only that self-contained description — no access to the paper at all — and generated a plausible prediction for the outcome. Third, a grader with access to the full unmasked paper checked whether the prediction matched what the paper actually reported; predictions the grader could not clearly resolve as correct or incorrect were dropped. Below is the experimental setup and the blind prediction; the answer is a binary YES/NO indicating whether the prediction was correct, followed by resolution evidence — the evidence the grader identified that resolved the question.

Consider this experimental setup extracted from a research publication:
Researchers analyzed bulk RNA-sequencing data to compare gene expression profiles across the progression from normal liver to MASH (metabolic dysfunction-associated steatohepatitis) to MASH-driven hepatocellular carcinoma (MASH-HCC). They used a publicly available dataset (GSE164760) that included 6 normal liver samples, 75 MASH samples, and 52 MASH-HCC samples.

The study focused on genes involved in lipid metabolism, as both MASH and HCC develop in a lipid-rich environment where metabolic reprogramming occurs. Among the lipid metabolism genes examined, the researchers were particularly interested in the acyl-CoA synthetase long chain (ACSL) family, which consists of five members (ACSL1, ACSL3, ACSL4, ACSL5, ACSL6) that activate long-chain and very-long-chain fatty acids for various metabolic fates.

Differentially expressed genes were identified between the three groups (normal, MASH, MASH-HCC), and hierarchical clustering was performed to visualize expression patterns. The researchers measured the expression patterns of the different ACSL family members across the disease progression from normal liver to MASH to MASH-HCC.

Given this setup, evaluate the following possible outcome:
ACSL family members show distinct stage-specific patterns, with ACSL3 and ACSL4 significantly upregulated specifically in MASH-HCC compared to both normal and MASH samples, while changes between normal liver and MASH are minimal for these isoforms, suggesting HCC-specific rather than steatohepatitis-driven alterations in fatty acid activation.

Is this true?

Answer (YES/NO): NO